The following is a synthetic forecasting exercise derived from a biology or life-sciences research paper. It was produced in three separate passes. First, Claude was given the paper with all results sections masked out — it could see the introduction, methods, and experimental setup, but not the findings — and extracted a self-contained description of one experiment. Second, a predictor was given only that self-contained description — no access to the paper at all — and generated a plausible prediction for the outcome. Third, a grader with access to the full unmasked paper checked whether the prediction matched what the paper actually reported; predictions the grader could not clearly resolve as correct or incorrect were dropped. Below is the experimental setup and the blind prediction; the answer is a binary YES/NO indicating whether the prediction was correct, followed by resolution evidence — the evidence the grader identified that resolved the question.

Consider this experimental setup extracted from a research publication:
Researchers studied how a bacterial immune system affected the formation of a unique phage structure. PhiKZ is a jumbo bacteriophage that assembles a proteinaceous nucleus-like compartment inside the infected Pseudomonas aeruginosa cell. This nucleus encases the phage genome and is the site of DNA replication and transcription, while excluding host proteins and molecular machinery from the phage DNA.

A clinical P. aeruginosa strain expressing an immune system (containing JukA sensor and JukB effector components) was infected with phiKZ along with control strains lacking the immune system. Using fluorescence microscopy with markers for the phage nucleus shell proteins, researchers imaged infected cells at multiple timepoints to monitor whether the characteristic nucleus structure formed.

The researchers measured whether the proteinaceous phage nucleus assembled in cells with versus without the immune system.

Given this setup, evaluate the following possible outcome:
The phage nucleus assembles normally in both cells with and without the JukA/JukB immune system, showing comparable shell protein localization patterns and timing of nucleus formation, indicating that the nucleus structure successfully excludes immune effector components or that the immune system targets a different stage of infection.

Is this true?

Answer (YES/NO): NO